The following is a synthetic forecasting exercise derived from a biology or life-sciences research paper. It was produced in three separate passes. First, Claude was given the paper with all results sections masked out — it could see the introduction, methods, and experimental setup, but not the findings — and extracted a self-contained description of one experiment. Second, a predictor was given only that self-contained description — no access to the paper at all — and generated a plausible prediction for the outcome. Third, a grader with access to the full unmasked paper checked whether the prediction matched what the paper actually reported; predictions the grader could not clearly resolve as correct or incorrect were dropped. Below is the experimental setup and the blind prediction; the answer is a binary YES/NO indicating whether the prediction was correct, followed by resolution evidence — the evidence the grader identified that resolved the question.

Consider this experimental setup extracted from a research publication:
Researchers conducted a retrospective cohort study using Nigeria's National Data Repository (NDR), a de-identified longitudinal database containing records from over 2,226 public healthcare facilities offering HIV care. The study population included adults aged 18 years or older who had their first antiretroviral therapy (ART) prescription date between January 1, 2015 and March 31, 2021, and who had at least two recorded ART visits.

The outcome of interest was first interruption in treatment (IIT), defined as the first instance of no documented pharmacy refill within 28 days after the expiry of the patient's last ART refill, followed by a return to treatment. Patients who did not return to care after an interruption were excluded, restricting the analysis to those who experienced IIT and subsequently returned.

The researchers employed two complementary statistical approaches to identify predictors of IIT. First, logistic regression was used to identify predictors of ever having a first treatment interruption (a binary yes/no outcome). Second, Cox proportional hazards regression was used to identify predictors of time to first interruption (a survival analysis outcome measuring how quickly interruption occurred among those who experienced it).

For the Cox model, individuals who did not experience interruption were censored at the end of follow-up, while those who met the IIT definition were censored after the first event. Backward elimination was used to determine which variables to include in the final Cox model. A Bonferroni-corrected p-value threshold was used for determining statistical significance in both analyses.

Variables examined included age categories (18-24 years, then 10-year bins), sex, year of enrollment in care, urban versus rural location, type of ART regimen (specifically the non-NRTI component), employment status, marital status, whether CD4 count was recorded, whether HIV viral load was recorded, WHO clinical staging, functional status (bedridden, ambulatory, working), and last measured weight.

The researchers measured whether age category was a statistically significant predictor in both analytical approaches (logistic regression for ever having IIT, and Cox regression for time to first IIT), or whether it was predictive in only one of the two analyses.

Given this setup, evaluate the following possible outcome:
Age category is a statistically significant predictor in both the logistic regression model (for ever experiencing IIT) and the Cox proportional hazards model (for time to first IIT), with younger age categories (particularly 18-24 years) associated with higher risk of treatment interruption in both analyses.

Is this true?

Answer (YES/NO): NO